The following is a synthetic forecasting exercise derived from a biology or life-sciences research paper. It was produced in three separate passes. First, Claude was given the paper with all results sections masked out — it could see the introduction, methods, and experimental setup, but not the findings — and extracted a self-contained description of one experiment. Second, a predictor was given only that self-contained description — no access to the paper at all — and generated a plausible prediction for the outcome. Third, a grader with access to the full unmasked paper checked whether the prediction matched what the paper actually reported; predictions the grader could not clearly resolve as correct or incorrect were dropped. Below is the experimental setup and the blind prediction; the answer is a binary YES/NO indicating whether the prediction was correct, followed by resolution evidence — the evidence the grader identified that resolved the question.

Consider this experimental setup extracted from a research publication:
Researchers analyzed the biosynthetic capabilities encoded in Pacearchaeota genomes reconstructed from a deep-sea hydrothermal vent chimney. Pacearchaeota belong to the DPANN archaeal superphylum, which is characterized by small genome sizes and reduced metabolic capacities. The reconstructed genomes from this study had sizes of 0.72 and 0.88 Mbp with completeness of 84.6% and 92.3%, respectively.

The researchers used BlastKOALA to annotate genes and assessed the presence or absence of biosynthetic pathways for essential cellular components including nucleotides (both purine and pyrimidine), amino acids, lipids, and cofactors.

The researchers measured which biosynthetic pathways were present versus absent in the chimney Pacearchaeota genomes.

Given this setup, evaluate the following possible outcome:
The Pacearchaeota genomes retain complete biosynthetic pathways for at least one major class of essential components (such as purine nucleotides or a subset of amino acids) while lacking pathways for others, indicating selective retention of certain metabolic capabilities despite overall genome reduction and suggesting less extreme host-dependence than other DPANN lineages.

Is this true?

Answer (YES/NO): NO